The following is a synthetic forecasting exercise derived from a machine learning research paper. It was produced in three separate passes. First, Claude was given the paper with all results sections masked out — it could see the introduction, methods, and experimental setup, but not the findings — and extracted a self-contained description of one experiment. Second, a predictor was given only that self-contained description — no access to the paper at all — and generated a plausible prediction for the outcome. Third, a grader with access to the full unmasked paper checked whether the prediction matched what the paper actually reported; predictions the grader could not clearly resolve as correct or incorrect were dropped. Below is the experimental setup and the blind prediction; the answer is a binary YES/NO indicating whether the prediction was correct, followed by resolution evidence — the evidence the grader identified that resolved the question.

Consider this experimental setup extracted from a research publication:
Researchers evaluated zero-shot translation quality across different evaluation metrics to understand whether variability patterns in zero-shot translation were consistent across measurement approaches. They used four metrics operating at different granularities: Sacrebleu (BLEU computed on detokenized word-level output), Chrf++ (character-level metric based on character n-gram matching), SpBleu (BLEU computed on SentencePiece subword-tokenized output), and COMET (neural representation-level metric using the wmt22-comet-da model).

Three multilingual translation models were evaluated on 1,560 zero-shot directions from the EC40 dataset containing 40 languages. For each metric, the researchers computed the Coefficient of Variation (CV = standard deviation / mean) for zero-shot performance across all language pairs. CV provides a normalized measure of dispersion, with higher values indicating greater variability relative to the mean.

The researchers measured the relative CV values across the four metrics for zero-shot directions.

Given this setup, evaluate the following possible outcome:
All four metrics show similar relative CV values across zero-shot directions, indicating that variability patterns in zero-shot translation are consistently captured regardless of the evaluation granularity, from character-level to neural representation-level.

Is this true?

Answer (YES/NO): NO